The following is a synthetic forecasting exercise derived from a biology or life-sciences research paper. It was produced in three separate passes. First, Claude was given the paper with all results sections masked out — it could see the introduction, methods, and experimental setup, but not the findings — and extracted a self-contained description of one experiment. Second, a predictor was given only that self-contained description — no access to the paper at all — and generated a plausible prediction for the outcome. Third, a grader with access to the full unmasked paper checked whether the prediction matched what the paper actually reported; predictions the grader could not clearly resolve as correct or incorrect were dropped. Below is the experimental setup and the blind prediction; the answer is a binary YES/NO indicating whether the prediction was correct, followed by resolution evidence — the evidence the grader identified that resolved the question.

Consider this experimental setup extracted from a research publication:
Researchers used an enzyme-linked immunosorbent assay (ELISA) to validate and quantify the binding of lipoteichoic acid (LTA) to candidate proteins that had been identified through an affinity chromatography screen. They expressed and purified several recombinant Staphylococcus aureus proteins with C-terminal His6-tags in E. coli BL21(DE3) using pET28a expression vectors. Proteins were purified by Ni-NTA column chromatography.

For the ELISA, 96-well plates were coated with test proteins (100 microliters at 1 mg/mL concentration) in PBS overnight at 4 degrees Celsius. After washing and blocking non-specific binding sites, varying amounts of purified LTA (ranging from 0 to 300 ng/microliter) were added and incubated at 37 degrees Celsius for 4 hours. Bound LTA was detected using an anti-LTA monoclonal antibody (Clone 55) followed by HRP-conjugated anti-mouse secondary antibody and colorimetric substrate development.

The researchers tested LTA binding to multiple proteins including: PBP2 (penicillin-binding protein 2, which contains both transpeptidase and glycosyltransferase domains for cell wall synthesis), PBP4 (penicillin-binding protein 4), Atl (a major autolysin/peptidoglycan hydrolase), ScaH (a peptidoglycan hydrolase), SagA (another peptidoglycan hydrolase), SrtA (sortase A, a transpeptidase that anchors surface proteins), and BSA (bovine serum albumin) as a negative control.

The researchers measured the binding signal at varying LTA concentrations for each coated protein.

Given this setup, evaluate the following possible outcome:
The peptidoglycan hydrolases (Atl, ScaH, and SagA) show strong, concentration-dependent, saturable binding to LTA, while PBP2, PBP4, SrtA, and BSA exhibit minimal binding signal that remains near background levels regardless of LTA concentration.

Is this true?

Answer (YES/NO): NO